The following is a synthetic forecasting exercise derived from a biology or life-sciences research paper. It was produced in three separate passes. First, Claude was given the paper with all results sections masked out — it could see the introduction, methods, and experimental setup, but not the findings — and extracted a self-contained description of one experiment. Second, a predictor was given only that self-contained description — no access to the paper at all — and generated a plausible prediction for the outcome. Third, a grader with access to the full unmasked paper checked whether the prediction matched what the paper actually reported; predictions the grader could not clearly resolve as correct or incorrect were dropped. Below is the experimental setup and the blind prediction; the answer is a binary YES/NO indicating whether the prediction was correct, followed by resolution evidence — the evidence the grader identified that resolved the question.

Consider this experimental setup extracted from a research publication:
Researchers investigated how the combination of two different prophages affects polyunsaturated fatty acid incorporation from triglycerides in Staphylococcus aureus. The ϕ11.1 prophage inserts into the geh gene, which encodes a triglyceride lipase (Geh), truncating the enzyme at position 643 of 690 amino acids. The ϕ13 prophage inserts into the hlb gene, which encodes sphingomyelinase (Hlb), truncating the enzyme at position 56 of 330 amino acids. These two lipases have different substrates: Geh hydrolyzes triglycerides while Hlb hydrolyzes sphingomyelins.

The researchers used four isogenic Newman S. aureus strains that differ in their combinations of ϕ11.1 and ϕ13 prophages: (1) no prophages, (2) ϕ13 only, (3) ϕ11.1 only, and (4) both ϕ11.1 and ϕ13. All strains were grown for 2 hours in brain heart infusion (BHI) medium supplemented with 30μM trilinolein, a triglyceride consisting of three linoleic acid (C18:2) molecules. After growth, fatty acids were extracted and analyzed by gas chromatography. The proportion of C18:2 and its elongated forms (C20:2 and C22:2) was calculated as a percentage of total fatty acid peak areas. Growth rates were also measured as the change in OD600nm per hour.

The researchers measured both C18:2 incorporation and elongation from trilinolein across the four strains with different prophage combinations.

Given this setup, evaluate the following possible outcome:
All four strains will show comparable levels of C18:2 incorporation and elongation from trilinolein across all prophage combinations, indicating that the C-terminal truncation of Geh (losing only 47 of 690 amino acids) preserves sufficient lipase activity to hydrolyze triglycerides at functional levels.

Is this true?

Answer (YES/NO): NO